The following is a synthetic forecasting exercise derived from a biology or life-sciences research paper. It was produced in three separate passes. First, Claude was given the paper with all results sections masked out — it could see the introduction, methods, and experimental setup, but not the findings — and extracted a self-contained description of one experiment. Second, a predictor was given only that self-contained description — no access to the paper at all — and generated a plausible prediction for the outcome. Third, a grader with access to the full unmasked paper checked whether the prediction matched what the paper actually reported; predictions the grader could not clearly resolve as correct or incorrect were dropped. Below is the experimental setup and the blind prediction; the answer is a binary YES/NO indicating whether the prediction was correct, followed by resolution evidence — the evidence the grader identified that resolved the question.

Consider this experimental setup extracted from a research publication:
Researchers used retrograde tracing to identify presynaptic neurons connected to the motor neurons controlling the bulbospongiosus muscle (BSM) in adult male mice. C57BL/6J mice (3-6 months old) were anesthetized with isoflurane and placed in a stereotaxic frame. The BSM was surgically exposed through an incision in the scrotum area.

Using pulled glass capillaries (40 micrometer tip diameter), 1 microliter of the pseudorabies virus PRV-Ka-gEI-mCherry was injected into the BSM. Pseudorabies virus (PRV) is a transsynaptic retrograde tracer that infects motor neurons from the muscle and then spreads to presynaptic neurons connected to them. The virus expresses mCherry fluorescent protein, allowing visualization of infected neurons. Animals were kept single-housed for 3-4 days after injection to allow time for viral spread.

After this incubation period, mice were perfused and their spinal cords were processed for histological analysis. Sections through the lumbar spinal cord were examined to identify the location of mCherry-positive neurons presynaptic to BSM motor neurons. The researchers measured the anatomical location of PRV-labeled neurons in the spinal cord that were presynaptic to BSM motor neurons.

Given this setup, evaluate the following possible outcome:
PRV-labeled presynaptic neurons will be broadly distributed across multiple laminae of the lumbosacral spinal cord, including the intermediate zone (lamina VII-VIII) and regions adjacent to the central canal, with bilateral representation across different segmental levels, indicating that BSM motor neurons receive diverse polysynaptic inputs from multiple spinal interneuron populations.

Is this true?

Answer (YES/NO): NO